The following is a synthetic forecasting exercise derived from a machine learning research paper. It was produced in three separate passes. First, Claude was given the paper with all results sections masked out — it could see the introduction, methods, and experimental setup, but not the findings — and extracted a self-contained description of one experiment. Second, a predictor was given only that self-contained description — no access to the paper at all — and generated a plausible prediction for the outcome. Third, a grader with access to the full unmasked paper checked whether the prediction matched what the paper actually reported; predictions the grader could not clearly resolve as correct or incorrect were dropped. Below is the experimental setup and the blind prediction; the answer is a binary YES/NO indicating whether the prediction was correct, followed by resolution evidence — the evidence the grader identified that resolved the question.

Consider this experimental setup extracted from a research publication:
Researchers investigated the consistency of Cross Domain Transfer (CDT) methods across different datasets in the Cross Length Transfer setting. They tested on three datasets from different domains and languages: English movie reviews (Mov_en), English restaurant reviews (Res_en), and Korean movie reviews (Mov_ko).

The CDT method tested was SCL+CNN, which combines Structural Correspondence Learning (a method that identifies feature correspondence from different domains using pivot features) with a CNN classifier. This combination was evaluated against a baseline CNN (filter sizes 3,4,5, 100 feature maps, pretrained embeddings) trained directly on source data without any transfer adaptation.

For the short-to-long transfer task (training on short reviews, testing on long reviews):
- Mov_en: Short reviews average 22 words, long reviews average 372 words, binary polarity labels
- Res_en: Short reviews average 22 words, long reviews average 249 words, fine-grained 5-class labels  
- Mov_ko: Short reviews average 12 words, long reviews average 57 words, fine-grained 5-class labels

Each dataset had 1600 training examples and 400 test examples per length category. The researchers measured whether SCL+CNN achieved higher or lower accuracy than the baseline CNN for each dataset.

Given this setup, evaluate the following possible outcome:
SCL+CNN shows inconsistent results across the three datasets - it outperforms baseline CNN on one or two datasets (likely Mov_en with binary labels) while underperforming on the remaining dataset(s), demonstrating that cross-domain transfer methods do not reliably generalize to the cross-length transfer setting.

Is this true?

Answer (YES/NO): NO